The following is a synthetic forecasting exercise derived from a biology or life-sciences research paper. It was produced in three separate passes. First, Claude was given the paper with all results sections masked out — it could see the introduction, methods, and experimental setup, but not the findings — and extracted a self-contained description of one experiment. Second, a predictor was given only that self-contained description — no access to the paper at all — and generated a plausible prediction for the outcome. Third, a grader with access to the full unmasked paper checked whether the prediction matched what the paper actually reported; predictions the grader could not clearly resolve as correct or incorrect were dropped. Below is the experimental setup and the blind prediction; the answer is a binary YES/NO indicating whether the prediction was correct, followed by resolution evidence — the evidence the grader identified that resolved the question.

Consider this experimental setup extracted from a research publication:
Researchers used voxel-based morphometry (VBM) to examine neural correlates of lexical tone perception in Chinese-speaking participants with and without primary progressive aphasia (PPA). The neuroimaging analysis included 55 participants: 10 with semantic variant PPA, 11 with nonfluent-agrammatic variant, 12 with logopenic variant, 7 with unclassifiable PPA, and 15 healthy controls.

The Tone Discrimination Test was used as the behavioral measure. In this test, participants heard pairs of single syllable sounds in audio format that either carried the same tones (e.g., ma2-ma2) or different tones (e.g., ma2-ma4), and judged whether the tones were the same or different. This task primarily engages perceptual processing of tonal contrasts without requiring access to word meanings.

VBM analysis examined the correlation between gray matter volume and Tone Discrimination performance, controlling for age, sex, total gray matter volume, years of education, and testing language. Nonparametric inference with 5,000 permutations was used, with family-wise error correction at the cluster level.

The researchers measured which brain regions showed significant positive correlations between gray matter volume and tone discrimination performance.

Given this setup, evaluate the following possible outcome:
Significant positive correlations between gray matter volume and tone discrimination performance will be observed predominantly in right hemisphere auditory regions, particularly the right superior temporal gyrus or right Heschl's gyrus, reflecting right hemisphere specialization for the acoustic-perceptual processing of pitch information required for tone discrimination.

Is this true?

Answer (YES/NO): NO